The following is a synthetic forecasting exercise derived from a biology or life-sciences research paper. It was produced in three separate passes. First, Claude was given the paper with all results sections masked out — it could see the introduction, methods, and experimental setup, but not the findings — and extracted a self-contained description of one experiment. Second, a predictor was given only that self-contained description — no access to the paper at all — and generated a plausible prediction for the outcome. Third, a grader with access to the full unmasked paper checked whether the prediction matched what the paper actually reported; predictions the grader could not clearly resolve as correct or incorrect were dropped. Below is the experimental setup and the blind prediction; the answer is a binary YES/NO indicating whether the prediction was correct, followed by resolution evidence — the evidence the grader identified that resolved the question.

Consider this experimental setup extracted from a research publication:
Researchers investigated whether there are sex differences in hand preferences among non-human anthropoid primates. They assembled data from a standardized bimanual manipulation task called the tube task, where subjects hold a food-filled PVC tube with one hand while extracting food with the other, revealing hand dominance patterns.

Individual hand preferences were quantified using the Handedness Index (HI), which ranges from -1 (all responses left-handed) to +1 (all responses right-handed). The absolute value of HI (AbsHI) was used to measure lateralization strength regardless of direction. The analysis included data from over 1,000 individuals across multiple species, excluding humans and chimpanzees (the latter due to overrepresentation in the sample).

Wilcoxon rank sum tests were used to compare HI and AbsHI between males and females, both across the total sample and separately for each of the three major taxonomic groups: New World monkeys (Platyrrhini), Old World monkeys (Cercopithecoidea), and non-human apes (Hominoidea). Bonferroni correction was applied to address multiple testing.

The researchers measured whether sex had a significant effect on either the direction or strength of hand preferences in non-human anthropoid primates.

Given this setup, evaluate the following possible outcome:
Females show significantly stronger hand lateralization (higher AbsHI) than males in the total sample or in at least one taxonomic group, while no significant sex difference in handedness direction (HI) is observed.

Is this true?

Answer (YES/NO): YES